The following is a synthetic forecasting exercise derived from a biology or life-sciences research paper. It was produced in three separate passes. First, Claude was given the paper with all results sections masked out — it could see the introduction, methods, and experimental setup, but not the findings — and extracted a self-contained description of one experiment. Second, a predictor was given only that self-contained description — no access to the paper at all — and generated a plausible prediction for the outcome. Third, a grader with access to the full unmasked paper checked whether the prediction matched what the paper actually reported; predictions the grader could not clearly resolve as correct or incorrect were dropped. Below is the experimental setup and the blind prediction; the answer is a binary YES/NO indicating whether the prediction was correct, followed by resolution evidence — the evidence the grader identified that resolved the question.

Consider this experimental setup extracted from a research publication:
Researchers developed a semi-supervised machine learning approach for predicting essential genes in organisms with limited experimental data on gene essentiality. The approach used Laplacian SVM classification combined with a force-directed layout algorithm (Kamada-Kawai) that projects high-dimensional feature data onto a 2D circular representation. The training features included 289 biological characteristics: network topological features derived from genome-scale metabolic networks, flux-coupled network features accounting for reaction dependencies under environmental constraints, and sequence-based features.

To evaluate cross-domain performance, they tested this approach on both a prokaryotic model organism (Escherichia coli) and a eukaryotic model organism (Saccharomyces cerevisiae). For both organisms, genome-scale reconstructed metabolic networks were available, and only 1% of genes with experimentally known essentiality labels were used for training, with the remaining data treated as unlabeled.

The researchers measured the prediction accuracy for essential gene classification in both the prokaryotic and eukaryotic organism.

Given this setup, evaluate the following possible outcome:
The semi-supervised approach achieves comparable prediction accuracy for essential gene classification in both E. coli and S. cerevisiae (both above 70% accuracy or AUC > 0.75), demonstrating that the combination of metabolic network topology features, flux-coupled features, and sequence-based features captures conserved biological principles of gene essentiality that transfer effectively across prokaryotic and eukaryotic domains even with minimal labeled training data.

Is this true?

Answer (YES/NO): YES